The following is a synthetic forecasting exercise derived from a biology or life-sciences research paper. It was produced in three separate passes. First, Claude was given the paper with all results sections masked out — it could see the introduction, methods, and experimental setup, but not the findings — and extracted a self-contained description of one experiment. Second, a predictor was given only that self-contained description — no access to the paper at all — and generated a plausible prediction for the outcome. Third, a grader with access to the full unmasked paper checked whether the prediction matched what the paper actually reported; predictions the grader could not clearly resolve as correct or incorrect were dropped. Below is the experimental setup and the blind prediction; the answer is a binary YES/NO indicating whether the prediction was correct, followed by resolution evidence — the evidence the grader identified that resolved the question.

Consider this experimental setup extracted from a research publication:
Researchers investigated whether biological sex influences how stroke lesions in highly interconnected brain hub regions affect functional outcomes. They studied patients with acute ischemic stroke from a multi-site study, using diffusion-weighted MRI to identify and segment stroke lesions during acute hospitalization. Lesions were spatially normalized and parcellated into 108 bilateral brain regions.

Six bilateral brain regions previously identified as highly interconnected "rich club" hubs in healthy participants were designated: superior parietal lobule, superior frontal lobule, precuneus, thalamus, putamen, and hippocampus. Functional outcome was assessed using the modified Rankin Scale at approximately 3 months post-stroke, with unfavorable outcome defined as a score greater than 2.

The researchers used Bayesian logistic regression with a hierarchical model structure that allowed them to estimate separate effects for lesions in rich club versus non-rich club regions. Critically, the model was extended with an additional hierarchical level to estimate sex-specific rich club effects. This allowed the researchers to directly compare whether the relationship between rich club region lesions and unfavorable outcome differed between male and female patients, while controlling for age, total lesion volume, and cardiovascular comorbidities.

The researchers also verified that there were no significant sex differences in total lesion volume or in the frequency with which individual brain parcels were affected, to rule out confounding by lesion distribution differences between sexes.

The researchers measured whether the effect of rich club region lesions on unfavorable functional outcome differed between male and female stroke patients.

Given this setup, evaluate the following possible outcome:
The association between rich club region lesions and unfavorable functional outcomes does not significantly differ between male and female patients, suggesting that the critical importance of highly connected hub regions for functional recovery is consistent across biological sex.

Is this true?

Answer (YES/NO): NO